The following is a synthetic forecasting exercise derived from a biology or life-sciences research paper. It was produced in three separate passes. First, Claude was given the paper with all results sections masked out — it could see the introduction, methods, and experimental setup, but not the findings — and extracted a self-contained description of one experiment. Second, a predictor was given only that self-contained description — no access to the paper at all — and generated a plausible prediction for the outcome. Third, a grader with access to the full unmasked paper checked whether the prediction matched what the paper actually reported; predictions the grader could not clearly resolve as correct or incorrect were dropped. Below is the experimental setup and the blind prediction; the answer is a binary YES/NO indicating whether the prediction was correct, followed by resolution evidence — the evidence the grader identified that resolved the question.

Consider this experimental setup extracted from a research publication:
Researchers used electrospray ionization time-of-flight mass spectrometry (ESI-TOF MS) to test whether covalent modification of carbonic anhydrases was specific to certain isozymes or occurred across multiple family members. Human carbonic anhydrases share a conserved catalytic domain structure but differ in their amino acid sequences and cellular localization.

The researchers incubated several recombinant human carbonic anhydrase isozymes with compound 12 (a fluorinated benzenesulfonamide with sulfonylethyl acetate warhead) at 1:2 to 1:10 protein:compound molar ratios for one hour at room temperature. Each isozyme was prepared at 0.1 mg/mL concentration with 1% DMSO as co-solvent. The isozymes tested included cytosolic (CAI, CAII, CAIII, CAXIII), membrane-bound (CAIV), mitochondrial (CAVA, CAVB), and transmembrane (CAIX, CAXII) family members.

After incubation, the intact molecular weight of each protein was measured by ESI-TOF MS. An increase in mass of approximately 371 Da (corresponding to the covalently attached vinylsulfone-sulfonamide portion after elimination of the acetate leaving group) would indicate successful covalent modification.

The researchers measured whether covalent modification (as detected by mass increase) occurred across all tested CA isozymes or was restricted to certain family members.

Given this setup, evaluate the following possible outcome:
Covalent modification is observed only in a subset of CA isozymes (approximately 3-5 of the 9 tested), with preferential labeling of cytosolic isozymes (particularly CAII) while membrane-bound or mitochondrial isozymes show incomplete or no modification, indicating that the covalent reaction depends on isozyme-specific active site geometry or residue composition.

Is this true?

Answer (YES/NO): NO